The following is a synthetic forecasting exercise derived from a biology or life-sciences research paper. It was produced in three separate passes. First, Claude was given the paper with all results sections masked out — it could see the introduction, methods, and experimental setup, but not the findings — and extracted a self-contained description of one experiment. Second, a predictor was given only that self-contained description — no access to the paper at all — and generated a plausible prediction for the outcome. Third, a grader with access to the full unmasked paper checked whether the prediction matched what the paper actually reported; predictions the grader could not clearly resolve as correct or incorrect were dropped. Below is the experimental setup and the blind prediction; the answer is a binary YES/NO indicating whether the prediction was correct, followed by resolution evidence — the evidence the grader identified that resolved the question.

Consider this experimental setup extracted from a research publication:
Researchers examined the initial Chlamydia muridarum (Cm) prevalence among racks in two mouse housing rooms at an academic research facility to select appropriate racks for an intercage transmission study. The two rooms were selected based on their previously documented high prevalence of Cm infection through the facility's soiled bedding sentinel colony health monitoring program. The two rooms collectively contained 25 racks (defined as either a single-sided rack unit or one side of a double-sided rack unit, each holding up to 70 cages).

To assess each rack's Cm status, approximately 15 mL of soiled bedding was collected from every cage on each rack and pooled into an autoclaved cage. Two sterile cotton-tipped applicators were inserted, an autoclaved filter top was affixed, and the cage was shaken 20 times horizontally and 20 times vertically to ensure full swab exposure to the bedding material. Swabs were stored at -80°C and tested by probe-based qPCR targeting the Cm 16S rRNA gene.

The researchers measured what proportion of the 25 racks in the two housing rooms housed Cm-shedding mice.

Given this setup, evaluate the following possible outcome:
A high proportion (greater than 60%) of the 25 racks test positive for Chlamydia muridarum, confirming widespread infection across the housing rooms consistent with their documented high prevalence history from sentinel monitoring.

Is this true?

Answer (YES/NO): YES